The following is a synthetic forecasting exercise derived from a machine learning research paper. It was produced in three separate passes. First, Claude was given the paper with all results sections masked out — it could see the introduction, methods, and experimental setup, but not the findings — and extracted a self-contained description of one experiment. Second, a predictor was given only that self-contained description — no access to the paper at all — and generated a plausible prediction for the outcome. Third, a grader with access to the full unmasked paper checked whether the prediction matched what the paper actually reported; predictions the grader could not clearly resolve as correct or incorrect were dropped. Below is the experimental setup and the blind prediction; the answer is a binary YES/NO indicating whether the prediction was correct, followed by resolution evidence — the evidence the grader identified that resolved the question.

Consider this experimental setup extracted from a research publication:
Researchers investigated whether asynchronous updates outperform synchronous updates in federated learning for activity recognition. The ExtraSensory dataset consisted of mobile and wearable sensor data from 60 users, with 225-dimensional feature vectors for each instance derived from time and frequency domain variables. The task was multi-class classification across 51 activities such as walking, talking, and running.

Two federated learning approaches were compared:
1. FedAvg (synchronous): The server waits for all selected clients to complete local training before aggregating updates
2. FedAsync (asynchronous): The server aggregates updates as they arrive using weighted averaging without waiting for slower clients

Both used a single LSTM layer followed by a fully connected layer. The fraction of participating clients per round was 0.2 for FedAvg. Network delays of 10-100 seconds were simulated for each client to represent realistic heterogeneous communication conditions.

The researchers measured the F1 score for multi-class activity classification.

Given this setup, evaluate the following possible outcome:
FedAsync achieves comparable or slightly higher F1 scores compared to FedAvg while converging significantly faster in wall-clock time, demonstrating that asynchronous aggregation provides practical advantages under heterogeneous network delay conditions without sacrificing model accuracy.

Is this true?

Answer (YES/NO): YES